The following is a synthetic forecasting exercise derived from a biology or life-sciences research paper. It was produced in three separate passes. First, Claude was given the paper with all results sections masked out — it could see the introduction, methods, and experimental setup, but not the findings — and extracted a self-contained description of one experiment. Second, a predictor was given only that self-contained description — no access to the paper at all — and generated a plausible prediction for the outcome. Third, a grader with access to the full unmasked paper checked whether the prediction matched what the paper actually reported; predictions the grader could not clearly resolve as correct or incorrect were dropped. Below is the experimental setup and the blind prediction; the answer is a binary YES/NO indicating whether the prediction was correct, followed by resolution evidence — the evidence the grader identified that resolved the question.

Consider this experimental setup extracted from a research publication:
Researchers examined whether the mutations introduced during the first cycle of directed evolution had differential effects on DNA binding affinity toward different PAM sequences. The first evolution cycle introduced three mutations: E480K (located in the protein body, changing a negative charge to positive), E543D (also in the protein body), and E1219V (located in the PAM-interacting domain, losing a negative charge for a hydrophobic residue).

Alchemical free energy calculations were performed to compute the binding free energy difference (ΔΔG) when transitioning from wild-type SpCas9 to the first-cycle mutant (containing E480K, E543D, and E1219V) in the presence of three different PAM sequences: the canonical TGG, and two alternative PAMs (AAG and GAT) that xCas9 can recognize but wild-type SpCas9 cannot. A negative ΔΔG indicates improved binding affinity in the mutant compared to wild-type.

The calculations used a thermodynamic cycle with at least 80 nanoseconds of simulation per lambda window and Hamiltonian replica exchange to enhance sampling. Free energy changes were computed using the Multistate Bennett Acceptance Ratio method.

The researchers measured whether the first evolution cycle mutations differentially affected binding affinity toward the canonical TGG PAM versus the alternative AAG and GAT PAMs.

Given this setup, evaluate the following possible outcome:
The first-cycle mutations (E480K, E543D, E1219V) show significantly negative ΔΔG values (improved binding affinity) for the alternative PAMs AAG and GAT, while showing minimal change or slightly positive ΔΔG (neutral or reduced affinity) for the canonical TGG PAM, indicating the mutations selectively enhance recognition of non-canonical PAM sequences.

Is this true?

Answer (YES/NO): YES